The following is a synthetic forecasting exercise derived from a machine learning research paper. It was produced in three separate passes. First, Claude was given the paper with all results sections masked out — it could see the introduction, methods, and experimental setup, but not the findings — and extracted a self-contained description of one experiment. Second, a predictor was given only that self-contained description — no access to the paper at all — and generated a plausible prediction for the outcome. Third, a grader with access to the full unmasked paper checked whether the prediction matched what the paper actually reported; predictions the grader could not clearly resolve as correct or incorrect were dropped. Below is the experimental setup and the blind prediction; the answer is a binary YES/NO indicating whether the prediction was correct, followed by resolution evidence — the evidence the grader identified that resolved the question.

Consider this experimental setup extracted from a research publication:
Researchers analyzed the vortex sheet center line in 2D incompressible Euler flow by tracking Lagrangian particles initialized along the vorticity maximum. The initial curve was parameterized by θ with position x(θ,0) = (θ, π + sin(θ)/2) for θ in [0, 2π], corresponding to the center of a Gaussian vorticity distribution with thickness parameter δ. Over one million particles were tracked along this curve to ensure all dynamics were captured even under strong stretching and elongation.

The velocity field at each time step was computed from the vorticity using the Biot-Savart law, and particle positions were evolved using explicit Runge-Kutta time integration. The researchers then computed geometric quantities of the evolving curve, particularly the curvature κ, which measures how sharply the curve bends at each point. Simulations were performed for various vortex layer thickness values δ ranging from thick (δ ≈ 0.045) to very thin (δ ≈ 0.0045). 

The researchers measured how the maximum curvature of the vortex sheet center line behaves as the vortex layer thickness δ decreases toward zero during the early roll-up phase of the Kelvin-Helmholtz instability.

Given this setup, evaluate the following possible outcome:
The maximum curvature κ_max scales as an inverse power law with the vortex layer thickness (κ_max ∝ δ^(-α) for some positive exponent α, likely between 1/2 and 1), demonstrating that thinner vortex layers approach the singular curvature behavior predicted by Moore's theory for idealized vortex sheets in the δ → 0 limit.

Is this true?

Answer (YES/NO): YES